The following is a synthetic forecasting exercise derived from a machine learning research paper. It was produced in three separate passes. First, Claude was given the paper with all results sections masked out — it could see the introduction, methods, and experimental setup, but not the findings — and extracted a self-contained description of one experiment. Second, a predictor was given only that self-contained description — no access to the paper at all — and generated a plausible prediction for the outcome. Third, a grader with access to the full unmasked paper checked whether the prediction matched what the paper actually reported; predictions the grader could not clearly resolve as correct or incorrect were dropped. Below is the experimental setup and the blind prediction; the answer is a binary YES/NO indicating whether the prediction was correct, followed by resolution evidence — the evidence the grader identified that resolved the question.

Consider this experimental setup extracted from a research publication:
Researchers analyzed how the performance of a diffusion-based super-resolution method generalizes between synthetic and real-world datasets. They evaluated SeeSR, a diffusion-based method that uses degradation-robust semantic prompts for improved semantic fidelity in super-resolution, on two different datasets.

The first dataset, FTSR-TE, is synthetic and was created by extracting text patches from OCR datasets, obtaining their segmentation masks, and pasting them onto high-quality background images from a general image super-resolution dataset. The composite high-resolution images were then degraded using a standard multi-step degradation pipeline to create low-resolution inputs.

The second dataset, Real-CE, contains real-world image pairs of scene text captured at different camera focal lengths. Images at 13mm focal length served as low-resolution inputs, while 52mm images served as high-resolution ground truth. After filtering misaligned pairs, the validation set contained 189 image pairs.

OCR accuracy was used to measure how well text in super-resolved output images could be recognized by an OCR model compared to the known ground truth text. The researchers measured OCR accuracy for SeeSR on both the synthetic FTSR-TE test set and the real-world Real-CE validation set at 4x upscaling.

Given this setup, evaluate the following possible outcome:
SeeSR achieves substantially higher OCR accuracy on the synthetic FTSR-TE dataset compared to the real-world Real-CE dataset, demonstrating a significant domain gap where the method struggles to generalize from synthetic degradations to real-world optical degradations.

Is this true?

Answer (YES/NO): YES